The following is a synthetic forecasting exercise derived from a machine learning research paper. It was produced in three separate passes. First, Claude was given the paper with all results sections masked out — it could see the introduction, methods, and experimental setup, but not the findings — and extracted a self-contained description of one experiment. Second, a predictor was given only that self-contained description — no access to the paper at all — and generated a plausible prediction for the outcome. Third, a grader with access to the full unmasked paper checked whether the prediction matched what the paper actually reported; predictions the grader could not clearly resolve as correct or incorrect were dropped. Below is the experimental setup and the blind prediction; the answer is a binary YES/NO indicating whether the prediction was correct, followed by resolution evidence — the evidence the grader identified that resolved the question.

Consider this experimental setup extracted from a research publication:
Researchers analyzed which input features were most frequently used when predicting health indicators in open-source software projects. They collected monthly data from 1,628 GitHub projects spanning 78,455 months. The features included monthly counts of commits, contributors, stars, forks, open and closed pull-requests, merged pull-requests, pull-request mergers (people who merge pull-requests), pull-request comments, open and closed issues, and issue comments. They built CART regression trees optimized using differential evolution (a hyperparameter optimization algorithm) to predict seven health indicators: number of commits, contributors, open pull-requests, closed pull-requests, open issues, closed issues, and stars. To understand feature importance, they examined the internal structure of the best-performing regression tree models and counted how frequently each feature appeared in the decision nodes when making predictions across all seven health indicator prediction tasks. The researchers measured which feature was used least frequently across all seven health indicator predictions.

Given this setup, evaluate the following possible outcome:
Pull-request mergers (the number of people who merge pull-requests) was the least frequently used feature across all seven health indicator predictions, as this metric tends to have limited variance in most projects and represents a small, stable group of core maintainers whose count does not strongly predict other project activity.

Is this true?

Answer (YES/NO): YES